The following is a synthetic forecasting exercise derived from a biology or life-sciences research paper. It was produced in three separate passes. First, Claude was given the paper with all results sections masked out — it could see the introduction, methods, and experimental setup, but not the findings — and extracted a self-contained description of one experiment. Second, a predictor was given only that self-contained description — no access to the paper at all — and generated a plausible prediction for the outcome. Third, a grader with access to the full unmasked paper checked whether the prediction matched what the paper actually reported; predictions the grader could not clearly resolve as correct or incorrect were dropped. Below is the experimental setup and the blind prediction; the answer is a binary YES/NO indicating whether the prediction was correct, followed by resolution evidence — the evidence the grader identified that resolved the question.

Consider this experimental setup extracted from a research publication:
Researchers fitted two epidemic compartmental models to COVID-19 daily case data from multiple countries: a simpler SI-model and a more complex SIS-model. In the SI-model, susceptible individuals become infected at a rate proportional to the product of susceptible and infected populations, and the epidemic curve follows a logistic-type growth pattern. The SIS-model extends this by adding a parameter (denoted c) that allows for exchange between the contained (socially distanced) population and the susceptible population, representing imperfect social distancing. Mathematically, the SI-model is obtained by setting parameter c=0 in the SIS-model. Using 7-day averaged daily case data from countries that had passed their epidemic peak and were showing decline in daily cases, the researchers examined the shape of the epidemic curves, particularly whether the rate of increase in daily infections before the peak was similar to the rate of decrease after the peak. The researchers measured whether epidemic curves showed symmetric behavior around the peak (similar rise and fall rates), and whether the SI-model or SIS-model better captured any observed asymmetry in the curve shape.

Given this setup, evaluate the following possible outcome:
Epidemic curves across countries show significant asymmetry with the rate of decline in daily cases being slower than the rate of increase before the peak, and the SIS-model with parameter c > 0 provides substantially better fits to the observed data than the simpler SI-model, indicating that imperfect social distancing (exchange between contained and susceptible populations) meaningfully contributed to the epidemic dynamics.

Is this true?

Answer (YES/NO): YES